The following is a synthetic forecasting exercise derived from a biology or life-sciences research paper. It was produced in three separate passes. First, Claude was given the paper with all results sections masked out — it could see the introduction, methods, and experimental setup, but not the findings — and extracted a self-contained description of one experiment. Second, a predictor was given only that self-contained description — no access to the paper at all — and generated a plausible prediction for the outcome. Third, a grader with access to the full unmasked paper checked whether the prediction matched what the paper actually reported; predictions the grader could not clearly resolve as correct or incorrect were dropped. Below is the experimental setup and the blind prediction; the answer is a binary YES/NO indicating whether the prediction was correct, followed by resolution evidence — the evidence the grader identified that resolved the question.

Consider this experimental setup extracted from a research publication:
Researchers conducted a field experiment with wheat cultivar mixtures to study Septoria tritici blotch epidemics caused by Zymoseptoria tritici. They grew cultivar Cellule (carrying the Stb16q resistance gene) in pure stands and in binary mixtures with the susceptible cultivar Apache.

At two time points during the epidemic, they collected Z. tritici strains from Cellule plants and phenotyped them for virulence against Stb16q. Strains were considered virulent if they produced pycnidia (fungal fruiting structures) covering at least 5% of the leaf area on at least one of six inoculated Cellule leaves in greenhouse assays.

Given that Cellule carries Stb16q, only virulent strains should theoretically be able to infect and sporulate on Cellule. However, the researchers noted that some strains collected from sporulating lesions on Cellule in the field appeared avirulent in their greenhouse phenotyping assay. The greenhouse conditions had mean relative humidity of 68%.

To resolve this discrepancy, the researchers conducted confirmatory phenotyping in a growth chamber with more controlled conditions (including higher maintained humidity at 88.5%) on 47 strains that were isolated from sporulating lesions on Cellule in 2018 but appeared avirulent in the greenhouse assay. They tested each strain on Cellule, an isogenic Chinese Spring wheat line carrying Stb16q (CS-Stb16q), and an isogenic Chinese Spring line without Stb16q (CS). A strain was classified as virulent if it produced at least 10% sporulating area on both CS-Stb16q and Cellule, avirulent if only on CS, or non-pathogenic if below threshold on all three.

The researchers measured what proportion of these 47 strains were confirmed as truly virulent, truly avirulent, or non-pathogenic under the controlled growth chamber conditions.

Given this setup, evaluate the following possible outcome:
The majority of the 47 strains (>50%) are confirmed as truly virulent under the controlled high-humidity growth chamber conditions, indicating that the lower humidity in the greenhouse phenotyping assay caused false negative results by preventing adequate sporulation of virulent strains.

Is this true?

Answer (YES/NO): NO